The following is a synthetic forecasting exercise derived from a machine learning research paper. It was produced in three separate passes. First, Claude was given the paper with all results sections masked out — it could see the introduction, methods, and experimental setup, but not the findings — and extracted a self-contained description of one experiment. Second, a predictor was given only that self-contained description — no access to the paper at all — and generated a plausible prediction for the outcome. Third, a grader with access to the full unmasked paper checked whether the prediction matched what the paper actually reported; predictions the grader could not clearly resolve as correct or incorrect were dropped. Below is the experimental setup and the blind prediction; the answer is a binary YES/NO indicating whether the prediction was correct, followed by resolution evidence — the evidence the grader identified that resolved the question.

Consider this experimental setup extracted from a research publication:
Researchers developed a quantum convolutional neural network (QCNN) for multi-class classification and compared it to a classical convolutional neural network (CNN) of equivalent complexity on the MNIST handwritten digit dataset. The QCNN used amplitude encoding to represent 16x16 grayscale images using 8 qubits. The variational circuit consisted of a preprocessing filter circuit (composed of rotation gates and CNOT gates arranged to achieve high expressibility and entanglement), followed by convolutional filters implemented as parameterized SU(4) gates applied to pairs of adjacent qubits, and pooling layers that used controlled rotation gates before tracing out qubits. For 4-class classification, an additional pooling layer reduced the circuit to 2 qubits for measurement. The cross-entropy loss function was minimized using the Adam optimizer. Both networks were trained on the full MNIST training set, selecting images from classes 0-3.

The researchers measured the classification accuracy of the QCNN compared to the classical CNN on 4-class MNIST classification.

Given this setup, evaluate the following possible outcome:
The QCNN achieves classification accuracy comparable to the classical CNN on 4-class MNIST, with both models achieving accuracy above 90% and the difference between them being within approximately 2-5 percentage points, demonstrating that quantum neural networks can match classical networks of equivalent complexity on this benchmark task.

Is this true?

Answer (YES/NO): NO